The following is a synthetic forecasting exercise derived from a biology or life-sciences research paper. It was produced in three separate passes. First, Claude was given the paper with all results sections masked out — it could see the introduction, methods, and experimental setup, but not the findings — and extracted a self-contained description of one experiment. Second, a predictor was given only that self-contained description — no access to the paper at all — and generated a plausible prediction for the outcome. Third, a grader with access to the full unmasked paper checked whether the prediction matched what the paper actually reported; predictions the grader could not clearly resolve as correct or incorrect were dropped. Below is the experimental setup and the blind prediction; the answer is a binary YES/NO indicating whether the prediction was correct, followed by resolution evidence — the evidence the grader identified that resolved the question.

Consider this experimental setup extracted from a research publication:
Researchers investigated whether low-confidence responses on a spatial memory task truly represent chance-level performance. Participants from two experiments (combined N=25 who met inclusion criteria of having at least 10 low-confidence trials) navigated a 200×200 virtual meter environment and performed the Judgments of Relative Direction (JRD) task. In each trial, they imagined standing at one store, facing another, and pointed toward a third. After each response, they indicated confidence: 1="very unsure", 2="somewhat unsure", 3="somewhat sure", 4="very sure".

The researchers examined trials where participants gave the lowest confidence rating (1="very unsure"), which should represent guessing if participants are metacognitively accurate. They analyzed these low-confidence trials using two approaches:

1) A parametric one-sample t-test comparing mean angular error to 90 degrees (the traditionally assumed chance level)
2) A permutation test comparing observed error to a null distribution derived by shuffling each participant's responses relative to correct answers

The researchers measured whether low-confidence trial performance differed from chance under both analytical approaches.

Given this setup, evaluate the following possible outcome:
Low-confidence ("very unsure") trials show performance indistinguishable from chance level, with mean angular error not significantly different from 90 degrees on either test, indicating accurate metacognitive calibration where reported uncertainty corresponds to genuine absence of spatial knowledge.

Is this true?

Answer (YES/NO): NO